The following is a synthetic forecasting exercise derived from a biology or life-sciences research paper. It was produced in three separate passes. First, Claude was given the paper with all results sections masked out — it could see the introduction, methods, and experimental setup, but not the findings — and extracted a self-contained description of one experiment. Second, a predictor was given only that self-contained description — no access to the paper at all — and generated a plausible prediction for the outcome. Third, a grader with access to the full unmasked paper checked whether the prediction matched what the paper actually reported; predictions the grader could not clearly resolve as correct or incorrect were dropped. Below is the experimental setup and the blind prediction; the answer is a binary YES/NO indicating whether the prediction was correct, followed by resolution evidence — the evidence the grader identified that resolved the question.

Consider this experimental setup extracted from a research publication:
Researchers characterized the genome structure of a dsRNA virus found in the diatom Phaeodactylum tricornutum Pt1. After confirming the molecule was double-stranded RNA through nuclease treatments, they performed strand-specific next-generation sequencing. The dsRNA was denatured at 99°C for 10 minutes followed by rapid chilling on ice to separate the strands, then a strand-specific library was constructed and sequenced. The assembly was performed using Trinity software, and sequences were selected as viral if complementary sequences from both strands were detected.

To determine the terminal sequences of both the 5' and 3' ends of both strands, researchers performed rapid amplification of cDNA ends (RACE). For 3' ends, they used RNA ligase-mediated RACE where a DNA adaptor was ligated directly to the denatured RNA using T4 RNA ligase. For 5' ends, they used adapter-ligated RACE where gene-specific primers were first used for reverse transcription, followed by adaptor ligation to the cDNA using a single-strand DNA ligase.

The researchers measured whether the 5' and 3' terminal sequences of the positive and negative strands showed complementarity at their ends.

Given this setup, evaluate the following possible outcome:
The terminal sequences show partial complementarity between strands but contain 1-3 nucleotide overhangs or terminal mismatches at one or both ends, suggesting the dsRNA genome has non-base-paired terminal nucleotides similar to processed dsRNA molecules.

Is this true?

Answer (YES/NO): YES